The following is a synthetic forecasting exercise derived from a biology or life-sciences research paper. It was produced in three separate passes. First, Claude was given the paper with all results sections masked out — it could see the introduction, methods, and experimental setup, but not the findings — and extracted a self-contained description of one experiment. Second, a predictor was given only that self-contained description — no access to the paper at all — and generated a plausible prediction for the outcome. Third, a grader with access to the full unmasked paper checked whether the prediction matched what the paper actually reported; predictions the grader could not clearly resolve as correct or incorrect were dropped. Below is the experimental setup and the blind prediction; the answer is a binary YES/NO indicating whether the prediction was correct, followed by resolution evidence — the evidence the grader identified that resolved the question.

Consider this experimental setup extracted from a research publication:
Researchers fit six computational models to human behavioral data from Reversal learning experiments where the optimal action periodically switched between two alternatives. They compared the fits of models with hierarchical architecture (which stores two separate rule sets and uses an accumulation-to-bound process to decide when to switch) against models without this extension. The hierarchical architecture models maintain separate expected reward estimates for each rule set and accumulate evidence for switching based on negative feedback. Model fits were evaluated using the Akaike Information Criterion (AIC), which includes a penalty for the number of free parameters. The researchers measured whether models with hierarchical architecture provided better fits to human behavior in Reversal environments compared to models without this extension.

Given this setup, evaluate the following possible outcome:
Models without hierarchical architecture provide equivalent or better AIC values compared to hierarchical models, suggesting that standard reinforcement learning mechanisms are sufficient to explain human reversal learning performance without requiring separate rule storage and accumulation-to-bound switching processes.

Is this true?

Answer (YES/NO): NO